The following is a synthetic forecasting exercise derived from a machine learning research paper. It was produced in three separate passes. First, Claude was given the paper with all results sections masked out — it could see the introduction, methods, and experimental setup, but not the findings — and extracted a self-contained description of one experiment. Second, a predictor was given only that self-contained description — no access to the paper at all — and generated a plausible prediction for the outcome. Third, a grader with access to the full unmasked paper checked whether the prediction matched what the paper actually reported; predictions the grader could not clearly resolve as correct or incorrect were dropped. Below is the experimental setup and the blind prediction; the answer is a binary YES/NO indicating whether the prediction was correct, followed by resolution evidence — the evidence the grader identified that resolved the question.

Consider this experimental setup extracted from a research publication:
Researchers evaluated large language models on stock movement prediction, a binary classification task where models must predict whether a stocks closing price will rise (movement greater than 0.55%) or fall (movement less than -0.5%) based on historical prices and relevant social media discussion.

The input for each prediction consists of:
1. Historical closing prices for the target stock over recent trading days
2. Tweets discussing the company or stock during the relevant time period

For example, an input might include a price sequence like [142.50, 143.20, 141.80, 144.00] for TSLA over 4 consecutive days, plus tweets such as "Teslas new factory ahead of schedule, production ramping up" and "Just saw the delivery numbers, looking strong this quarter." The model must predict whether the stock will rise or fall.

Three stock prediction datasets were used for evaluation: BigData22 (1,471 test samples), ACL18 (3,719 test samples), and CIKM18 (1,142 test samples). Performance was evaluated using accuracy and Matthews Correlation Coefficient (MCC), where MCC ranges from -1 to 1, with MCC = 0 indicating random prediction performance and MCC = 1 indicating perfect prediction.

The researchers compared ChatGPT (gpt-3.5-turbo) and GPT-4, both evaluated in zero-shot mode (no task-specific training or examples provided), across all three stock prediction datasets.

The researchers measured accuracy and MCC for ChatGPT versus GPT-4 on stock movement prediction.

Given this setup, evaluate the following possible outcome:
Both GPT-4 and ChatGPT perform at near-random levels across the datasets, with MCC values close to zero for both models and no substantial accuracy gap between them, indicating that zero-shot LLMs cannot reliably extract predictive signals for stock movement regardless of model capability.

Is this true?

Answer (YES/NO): YES